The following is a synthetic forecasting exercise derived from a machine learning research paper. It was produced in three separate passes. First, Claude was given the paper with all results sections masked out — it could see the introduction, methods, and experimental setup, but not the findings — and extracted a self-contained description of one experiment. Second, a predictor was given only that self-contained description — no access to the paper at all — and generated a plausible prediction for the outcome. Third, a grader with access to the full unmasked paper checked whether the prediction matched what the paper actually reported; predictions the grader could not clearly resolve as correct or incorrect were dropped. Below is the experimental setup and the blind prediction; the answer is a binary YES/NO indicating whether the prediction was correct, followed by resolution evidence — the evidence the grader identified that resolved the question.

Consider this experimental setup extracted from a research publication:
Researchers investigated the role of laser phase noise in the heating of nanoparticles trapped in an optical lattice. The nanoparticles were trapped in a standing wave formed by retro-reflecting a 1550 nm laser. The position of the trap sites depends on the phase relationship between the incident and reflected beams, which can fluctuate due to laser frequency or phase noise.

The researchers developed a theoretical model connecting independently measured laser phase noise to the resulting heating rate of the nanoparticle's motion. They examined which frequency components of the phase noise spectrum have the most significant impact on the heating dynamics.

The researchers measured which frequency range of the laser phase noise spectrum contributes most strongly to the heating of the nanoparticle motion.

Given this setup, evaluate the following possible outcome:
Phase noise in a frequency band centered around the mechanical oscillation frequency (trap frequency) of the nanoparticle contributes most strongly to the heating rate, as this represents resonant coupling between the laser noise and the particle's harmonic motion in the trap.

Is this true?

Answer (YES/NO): YES